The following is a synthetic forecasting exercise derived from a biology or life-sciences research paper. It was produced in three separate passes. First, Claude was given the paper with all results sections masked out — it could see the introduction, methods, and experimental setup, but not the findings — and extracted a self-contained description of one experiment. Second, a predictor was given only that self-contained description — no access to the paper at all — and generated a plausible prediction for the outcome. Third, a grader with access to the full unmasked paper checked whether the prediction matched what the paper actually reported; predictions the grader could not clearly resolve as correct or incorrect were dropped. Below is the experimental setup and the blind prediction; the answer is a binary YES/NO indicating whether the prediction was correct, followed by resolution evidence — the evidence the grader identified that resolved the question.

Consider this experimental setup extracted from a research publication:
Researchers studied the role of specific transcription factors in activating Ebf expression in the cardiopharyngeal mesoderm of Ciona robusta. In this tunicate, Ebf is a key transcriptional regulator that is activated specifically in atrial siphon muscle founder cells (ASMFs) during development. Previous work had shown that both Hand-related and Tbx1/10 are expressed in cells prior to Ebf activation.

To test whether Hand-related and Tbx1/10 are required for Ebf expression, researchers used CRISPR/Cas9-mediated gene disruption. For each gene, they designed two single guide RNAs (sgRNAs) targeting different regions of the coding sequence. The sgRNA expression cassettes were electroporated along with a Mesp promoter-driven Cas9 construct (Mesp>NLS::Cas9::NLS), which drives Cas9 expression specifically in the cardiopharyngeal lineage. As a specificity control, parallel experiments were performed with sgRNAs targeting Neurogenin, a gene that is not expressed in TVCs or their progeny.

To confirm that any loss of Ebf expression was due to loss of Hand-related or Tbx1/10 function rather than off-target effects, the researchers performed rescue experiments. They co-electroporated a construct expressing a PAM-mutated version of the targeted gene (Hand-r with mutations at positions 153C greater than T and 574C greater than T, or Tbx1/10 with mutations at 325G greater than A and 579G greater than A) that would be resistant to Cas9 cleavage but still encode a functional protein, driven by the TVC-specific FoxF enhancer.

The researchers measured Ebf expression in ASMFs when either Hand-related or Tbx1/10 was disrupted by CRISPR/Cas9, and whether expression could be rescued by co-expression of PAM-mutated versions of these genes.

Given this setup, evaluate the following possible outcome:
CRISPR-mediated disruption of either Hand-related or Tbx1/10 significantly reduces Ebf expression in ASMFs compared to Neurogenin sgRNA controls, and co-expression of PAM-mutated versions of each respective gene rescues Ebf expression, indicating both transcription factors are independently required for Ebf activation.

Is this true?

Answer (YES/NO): YES